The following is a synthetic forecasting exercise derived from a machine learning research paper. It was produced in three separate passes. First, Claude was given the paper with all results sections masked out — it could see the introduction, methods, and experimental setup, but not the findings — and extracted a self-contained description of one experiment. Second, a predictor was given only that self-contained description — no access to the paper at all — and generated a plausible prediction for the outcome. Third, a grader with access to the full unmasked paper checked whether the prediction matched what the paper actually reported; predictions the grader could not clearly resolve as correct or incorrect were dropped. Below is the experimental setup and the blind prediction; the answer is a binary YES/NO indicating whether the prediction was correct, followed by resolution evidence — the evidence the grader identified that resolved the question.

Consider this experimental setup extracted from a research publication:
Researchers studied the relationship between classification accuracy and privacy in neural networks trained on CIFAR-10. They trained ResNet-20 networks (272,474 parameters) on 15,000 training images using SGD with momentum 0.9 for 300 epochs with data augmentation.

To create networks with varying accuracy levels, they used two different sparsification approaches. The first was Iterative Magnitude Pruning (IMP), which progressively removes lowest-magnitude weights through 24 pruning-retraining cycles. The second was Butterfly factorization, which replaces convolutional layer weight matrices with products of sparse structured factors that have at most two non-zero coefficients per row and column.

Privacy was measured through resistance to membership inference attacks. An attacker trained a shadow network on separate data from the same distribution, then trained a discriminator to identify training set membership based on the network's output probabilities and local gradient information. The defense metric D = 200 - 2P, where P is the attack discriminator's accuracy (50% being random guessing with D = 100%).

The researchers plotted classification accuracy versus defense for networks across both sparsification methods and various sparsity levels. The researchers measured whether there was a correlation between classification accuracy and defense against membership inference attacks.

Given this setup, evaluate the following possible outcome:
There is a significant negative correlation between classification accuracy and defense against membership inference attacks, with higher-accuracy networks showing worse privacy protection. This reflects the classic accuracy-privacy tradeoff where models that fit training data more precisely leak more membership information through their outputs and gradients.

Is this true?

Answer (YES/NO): YES